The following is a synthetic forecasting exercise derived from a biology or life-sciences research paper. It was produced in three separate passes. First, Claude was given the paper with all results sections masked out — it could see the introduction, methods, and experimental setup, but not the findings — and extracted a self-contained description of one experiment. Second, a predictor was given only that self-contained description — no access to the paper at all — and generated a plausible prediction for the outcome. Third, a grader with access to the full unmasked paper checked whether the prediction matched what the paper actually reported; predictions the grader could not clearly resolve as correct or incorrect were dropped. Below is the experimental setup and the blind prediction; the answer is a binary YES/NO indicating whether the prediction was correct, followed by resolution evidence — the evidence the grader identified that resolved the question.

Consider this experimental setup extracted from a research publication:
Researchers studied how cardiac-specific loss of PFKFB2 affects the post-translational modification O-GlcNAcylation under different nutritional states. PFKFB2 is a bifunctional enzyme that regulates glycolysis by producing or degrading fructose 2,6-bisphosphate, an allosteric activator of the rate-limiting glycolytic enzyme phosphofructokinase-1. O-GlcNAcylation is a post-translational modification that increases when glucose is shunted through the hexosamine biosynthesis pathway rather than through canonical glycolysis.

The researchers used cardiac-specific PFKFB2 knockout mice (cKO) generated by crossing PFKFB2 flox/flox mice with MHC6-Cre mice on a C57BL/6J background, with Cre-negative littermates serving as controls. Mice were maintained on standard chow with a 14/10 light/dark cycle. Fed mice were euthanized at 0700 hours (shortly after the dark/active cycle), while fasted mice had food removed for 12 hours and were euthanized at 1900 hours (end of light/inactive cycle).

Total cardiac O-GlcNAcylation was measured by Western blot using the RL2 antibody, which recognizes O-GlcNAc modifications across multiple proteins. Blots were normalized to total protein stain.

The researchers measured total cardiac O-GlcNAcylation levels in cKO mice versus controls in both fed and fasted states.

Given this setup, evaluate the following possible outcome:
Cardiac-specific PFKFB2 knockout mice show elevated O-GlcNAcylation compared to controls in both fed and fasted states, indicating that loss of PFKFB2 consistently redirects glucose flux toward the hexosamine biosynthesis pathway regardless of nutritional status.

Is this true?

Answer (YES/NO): NO